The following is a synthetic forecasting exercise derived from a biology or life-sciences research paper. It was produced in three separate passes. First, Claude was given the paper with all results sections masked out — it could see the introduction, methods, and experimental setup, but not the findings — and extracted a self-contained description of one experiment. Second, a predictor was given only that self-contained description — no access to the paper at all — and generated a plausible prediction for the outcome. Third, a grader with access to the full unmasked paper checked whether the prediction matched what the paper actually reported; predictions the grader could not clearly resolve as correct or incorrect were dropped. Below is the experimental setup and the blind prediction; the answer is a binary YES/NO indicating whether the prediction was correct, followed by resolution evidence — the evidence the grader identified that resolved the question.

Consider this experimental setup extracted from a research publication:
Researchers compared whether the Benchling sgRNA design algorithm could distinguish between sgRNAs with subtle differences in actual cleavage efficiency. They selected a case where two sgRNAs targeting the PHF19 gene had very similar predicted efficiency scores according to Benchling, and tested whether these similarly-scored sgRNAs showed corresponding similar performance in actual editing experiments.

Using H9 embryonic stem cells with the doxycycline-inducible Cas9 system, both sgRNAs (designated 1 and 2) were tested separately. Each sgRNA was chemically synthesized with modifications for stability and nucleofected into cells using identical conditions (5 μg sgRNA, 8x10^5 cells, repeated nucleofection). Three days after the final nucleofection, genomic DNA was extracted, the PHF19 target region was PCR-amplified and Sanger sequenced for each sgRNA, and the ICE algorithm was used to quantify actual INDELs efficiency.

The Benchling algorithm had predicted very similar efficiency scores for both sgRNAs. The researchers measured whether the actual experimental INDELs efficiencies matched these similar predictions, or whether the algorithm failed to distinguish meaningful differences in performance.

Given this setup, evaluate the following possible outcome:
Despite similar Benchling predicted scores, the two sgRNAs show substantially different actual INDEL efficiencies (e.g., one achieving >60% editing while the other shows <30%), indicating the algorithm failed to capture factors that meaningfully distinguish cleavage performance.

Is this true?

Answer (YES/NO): NO